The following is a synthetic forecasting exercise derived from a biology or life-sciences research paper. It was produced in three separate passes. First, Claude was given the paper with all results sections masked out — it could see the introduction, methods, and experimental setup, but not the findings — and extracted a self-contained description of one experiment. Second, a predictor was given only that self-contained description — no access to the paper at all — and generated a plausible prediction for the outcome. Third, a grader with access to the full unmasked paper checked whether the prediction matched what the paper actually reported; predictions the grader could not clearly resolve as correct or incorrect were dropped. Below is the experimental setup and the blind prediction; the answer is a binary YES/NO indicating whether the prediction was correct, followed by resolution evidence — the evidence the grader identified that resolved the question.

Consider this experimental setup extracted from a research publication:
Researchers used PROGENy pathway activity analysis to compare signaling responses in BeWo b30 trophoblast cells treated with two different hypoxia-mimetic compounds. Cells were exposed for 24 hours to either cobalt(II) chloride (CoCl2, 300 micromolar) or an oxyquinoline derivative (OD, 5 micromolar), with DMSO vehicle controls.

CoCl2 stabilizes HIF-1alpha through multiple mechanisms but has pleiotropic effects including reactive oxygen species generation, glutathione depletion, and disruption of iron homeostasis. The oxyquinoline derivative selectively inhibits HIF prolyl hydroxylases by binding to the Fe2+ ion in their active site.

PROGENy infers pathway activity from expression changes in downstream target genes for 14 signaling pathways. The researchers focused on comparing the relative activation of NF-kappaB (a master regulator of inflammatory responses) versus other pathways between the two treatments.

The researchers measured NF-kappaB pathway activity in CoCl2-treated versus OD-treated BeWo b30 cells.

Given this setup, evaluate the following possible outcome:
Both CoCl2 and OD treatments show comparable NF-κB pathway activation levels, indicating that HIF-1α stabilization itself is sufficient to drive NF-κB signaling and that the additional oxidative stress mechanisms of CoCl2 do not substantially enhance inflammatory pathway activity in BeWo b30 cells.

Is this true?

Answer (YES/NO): NO